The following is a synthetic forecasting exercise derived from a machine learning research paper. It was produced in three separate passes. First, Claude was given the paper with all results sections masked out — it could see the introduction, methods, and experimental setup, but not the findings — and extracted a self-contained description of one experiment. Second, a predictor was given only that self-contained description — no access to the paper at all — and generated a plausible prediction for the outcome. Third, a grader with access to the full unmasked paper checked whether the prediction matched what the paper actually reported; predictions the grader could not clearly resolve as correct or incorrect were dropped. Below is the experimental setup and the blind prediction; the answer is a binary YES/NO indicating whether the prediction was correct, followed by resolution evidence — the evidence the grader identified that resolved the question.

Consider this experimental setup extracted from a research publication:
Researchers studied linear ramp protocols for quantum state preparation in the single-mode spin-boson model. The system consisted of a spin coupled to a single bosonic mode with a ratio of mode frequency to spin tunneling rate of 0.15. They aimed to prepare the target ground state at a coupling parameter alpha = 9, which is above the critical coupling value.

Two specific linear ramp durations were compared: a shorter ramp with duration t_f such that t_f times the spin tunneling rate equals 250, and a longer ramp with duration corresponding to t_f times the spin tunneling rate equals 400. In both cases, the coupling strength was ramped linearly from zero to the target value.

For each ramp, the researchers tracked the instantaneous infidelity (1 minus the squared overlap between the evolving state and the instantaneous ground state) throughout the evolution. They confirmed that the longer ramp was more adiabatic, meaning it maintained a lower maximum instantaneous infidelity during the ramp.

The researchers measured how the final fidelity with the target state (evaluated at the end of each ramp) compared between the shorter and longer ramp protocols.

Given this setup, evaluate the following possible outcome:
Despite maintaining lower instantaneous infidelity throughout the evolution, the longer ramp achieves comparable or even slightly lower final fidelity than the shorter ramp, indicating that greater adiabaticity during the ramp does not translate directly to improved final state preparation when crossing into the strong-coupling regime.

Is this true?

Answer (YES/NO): YES